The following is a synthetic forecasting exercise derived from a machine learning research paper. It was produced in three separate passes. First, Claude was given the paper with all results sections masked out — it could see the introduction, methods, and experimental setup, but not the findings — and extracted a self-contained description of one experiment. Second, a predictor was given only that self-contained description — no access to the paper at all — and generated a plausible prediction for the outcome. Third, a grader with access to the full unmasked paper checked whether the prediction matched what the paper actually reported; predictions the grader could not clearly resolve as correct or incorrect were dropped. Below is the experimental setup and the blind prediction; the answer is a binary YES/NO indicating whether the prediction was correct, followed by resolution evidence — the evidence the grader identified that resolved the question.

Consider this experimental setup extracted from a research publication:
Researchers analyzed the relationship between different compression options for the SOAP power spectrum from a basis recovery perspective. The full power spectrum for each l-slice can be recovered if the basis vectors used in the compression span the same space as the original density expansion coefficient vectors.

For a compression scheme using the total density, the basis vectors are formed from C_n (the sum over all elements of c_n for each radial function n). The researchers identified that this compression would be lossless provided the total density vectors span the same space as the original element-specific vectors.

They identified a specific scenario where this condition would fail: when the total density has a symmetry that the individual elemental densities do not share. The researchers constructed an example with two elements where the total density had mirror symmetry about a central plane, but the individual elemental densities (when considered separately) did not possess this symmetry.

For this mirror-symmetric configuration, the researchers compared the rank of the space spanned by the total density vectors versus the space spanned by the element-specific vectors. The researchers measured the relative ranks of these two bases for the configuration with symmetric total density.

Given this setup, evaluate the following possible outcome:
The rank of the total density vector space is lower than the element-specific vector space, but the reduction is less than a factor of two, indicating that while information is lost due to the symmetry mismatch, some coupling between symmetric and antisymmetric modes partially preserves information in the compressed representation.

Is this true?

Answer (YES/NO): NO